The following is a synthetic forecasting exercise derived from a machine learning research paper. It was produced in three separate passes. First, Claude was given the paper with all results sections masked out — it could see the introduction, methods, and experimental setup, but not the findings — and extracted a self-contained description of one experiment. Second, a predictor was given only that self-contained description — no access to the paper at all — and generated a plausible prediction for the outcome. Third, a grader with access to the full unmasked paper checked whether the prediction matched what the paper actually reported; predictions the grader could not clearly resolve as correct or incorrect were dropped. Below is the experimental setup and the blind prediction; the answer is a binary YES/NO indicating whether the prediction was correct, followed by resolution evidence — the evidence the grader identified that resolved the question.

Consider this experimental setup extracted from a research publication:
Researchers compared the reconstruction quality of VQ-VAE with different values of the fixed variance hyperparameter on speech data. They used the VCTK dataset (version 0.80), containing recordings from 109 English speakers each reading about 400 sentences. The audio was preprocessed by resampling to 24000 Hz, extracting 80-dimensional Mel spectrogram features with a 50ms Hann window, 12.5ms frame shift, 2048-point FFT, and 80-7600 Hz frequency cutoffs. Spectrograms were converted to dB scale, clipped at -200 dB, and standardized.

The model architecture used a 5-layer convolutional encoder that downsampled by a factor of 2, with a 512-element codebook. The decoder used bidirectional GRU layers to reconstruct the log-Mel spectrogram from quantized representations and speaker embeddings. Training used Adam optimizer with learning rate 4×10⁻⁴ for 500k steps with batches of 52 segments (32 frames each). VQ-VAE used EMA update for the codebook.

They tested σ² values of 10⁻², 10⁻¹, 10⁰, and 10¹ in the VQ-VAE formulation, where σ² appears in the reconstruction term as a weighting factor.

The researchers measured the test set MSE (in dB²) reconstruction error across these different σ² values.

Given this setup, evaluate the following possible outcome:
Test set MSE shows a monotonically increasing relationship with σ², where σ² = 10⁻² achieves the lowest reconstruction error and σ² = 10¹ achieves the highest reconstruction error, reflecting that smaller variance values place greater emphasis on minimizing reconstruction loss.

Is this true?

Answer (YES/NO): NO